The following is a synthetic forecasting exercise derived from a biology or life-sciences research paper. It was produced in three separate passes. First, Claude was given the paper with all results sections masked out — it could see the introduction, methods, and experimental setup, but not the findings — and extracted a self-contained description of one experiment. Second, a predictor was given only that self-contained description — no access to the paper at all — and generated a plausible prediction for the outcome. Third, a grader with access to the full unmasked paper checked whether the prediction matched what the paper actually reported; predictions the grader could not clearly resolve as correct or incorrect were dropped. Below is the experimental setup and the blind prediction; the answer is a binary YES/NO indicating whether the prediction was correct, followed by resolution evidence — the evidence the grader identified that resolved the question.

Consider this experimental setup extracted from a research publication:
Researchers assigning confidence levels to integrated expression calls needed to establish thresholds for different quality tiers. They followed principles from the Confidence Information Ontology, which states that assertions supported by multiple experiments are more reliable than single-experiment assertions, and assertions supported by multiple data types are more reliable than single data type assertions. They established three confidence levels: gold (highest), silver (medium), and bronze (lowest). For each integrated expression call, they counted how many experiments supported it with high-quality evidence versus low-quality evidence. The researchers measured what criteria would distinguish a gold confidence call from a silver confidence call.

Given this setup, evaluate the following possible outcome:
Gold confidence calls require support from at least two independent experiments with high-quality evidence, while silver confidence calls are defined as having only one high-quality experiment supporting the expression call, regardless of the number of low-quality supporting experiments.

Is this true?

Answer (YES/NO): NO